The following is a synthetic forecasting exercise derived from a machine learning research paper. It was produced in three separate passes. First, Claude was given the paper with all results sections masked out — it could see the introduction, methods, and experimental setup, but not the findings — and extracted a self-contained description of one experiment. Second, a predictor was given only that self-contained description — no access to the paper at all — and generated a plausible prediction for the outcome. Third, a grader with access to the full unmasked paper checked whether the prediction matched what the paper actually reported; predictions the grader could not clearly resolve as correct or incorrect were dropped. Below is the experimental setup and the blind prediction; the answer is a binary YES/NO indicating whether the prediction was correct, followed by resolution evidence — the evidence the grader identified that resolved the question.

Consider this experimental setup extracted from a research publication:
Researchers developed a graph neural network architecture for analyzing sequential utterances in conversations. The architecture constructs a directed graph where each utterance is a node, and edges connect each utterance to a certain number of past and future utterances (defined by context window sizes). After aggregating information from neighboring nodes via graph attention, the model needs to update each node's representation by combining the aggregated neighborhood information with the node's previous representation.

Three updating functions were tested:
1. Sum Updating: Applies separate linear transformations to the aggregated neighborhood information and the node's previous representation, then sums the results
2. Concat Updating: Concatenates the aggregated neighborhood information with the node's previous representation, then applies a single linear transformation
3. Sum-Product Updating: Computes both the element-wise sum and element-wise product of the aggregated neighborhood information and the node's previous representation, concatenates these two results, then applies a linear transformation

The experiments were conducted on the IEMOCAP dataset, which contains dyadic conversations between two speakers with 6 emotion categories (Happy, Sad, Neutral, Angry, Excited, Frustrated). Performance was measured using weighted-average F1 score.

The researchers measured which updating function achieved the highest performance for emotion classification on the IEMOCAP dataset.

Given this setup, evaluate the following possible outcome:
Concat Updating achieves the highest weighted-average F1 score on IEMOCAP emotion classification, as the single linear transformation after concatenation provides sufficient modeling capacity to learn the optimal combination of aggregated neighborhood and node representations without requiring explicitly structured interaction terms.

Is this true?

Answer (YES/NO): NO